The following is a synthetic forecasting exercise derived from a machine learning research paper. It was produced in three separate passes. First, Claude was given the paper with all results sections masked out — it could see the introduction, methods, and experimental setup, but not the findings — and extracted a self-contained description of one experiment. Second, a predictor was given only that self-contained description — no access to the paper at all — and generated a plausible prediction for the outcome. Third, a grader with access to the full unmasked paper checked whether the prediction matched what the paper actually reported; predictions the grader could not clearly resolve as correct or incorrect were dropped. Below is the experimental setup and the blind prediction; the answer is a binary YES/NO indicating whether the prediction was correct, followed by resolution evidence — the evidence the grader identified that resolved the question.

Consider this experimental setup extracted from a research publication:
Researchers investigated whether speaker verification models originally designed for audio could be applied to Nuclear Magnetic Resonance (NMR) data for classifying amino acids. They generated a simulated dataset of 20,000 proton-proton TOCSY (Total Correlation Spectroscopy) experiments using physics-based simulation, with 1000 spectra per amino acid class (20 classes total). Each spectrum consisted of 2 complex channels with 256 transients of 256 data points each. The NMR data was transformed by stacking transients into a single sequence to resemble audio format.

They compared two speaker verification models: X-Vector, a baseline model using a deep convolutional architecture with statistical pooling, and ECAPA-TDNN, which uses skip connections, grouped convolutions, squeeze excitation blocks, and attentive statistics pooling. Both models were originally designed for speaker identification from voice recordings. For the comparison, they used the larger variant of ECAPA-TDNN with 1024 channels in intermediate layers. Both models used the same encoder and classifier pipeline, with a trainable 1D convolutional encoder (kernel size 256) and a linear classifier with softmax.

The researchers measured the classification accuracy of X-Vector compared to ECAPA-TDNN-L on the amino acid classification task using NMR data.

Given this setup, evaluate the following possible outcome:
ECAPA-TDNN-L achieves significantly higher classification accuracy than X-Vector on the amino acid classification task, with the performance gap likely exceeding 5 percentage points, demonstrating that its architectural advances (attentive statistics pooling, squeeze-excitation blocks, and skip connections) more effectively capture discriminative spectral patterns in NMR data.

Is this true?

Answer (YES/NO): NO